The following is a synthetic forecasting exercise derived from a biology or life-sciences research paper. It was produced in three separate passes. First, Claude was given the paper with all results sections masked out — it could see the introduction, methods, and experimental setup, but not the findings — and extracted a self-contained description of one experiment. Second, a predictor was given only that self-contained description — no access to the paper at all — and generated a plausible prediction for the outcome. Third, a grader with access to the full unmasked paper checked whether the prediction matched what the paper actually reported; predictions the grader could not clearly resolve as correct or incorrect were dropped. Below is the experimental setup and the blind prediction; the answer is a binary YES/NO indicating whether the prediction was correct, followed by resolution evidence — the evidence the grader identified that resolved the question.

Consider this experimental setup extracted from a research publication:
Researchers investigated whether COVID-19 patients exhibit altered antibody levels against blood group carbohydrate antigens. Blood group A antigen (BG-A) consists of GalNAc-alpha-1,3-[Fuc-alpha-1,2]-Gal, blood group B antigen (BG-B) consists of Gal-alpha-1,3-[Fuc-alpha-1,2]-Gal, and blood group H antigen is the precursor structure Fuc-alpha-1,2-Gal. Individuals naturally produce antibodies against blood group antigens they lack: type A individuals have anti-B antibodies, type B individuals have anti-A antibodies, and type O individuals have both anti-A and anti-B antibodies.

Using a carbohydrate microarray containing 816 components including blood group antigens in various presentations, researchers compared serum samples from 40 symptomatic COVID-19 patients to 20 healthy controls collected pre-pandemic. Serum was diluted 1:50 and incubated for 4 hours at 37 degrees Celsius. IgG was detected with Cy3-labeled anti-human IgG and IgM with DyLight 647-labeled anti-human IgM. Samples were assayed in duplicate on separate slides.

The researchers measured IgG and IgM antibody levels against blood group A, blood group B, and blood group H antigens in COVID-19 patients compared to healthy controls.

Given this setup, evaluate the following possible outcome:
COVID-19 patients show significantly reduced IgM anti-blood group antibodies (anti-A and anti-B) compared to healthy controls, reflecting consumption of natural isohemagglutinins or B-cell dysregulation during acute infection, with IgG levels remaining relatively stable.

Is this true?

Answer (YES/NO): NO